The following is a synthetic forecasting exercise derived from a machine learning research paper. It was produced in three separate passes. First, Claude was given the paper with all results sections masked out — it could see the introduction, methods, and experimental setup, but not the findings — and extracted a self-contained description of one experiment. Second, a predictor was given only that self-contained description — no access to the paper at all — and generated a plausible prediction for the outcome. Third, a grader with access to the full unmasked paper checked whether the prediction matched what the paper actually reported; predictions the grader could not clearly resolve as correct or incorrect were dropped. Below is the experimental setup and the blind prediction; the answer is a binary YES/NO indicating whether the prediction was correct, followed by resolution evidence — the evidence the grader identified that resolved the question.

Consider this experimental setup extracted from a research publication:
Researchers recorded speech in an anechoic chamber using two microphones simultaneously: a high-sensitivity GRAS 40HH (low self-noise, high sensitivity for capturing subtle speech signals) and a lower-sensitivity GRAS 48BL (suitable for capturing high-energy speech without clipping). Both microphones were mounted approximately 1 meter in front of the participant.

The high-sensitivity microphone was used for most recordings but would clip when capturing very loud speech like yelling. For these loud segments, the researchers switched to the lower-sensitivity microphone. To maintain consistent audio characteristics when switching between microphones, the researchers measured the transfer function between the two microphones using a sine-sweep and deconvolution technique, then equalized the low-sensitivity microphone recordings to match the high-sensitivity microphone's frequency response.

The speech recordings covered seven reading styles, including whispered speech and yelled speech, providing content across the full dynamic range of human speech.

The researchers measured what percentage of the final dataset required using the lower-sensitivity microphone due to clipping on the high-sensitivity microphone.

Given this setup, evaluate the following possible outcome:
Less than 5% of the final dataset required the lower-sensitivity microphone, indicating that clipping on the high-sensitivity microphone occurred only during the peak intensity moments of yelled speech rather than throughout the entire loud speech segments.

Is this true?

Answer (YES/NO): NO